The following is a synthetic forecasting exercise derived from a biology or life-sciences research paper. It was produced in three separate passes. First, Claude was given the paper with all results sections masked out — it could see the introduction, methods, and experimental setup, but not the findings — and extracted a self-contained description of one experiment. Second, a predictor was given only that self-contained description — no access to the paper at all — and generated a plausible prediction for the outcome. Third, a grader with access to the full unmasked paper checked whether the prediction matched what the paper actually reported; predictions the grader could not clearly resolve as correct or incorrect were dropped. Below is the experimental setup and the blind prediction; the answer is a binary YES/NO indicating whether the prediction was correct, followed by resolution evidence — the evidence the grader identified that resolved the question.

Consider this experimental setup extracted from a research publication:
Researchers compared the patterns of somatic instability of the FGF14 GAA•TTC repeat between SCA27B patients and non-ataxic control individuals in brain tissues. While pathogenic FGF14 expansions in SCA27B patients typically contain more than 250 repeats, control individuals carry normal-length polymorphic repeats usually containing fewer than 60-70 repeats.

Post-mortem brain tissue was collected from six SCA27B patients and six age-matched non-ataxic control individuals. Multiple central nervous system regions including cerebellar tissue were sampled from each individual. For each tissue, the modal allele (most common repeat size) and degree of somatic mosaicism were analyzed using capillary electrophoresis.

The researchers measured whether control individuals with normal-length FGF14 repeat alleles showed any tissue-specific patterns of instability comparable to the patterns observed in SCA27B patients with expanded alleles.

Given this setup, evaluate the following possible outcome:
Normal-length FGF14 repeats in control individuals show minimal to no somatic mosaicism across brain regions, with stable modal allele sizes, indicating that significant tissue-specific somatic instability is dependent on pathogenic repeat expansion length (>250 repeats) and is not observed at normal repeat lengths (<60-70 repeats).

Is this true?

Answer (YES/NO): NO